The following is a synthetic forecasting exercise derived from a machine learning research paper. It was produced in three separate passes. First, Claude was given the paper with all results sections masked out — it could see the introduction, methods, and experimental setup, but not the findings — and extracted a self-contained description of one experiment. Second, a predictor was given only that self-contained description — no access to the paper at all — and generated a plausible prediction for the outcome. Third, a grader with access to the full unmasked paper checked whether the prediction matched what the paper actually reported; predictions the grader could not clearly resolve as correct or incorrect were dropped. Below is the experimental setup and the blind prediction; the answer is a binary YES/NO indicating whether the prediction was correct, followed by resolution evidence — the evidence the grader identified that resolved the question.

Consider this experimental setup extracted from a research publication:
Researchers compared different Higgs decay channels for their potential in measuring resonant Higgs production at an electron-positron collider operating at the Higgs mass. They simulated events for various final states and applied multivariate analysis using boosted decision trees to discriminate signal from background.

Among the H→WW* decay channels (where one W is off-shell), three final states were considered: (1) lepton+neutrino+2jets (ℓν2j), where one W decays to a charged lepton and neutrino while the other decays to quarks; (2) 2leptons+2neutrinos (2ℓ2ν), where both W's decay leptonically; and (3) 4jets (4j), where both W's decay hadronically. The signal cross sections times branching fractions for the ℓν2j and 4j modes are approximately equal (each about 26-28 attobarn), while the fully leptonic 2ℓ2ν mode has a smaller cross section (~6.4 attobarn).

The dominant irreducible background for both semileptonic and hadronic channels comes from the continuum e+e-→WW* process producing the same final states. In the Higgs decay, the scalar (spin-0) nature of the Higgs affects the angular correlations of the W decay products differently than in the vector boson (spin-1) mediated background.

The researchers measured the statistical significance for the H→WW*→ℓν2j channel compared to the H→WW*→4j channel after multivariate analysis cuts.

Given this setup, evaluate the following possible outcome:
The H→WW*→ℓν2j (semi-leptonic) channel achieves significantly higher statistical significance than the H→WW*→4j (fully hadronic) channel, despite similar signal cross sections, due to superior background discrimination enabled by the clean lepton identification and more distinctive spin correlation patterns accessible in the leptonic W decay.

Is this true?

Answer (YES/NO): YES